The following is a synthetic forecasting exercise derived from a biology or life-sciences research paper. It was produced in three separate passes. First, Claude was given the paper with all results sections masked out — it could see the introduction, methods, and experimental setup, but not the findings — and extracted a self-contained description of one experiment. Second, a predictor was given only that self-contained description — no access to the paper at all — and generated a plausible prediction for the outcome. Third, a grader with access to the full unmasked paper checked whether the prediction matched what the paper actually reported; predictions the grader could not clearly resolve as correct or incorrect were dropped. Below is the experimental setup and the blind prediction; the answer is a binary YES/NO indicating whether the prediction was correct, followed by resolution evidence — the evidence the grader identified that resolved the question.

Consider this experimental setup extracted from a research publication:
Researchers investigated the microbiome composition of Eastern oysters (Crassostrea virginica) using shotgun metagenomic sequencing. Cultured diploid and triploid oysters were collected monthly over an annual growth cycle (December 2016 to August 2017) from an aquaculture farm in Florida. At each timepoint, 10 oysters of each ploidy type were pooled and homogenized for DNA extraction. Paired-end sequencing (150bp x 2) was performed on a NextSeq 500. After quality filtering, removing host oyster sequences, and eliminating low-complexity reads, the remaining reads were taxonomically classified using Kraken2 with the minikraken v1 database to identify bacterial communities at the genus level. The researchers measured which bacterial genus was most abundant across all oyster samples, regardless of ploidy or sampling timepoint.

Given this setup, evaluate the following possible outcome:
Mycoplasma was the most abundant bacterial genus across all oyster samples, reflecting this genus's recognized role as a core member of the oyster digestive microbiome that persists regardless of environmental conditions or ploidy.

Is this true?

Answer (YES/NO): NO